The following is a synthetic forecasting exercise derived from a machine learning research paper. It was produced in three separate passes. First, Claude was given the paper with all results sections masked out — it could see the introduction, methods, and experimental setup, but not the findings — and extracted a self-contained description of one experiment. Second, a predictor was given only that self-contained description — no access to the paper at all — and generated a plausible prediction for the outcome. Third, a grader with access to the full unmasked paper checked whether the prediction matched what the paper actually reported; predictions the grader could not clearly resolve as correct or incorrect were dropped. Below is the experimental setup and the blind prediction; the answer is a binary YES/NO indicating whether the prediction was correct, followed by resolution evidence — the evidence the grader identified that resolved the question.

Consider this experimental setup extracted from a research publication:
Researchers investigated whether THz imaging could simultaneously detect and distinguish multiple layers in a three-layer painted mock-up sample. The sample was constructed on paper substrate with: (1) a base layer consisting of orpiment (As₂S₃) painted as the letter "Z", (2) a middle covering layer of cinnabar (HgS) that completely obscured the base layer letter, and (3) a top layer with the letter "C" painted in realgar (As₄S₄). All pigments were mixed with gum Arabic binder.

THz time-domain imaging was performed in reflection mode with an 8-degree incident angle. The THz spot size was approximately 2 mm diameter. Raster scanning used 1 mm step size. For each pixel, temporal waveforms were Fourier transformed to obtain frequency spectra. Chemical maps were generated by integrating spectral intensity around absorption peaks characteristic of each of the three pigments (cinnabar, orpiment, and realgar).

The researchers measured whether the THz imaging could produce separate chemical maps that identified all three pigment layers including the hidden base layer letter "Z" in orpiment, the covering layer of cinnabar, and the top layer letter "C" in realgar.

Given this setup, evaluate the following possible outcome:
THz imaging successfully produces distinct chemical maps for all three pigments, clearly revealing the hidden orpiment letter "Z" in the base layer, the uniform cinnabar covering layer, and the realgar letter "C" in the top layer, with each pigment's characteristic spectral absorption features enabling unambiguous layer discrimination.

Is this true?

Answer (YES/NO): YES